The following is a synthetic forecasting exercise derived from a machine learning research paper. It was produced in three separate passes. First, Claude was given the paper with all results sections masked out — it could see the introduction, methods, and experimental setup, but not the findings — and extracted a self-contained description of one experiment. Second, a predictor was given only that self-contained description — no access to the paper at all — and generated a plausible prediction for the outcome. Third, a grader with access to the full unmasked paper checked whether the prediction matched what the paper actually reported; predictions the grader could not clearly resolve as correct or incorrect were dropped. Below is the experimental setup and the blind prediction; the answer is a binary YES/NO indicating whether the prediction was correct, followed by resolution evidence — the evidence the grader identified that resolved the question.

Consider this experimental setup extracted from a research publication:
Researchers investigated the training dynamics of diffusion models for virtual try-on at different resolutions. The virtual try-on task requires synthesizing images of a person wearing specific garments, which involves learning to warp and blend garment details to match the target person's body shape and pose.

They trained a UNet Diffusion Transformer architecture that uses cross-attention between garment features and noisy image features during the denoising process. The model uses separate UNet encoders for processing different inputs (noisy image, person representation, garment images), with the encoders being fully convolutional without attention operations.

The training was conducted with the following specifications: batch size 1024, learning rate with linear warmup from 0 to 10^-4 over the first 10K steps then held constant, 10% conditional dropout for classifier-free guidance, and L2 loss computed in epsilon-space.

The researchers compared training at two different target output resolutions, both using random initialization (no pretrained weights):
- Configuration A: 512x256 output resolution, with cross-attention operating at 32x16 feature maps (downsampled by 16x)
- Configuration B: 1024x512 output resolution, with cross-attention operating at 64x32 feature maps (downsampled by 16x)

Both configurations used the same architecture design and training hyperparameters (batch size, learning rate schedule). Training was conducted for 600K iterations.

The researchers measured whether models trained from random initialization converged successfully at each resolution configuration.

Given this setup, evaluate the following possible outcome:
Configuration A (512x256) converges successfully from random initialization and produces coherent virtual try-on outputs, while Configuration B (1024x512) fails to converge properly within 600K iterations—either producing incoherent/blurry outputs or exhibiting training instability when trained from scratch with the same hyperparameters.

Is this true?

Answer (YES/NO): YES